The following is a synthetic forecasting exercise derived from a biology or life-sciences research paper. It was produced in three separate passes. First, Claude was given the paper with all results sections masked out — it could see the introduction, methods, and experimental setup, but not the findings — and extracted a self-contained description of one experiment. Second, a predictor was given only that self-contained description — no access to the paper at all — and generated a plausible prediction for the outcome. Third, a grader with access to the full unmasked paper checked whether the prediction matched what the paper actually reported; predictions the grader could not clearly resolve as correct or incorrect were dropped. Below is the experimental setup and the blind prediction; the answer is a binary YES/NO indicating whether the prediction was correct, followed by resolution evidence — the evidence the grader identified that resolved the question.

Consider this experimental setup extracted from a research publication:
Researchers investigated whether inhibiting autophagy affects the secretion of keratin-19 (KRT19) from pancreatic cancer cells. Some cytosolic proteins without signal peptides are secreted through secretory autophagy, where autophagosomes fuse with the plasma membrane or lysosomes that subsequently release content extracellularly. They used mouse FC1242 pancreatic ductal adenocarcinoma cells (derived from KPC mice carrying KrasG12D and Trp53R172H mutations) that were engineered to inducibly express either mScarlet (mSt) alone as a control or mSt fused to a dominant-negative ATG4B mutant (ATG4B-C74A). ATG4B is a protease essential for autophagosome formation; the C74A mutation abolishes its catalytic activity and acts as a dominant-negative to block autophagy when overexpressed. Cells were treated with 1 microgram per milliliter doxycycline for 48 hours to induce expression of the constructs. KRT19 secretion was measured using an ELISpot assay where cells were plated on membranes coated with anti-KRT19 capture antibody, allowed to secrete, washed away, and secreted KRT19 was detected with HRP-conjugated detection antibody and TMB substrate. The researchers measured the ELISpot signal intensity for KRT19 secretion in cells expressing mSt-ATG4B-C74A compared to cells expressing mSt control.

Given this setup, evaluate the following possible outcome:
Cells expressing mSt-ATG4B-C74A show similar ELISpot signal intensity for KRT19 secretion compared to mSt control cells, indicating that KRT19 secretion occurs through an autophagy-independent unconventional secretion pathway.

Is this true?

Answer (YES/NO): NO